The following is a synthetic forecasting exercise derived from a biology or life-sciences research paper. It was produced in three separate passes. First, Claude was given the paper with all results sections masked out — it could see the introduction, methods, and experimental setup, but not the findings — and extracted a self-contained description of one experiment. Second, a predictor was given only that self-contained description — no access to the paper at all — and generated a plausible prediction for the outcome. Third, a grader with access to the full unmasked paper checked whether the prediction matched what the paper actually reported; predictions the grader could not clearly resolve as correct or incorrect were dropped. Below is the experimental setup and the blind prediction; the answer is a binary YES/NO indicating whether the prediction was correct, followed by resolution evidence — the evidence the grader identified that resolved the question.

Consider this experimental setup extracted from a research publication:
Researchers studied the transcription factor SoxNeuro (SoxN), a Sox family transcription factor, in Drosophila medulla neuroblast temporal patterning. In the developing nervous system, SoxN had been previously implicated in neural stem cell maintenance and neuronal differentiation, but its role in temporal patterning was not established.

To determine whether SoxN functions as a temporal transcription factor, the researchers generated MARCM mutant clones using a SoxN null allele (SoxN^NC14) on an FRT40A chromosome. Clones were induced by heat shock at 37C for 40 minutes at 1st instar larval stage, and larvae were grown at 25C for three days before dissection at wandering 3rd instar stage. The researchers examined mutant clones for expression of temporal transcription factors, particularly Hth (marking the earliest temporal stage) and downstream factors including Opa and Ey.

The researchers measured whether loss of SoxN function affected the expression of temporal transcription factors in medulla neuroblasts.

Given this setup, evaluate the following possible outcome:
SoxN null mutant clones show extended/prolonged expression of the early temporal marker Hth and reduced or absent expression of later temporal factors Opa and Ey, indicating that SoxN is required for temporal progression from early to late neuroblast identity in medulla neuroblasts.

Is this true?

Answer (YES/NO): NO